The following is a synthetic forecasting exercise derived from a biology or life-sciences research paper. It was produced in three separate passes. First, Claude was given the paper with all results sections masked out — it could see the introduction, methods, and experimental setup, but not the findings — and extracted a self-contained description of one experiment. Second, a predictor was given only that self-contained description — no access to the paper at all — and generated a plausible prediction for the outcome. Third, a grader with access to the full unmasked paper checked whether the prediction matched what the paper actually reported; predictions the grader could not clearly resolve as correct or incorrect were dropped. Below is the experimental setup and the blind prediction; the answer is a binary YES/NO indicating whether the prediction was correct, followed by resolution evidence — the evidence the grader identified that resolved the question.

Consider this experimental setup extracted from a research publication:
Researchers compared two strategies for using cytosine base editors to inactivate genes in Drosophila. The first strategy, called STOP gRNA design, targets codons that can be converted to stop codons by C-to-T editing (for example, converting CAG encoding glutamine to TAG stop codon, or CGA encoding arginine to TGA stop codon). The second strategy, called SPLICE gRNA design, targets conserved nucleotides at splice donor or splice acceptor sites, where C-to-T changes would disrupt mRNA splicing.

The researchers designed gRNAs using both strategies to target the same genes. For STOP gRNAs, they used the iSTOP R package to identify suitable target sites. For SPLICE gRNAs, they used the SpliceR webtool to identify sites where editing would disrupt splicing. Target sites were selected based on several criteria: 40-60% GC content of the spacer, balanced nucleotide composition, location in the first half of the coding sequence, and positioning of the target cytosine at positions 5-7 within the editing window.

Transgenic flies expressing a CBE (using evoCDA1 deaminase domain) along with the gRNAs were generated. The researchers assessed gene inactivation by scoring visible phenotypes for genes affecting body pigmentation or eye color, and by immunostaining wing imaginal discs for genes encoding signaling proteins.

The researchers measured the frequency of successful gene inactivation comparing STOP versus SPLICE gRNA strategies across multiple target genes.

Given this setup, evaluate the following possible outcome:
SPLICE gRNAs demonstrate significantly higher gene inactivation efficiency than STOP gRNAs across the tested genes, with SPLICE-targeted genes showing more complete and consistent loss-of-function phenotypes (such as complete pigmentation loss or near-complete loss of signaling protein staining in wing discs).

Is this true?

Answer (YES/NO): NO